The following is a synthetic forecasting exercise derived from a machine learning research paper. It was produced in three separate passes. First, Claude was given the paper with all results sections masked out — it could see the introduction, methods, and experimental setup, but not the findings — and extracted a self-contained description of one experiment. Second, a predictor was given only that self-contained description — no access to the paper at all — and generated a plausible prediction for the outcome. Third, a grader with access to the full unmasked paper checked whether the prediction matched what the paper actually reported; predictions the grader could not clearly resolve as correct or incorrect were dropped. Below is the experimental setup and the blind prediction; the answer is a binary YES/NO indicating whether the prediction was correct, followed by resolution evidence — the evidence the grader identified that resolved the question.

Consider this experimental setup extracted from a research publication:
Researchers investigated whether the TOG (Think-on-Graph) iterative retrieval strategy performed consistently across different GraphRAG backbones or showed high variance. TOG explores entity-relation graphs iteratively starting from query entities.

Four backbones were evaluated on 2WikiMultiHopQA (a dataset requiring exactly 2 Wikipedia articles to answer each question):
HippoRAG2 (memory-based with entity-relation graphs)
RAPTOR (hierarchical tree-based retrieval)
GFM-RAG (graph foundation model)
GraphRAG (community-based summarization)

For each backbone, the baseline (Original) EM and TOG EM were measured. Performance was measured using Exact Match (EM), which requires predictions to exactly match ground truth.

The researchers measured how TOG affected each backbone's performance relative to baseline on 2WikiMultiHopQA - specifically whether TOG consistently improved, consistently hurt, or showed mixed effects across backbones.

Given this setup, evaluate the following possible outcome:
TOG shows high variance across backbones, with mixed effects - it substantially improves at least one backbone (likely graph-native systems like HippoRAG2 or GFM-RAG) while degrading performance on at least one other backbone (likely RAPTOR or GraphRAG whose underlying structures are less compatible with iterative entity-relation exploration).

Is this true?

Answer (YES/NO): NO